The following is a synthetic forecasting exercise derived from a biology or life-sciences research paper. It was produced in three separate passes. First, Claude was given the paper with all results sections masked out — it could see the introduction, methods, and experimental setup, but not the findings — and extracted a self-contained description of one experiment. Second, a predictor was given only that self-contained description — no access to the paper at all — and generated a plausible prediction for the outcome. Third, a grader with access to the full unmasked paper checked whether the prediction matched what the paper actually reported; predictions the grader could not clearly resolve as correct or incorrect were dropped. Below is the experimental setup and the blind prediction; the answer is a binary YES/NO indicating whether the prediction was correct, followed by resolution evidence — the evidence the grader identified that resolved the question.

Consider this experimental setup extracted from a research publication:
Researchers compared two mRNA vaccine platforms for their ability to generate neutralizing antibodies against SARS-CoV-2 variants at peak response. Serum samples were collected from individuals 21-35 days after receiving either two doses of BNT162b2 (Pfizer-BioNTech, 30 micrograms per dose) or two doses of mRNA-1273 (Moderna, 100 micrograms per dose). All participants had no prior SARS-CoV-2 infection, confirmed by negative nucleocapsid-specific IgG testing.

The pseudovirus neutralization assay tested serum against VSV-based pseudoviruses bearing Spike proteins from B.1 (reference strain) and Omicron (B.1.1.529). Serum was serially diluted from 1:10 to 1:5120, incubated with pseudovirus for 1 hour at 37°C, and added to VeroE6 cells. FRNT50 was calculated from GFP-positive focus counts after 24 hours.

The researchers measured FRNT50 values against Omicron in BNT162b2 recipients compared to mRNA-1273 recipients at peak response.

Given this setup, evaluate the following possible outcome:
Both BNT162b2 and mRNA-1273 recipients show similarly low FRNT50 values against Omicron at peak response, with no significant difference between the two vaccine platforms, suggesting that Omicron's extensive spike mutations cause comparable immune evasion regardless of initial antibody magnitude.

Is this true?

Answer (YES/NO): NO